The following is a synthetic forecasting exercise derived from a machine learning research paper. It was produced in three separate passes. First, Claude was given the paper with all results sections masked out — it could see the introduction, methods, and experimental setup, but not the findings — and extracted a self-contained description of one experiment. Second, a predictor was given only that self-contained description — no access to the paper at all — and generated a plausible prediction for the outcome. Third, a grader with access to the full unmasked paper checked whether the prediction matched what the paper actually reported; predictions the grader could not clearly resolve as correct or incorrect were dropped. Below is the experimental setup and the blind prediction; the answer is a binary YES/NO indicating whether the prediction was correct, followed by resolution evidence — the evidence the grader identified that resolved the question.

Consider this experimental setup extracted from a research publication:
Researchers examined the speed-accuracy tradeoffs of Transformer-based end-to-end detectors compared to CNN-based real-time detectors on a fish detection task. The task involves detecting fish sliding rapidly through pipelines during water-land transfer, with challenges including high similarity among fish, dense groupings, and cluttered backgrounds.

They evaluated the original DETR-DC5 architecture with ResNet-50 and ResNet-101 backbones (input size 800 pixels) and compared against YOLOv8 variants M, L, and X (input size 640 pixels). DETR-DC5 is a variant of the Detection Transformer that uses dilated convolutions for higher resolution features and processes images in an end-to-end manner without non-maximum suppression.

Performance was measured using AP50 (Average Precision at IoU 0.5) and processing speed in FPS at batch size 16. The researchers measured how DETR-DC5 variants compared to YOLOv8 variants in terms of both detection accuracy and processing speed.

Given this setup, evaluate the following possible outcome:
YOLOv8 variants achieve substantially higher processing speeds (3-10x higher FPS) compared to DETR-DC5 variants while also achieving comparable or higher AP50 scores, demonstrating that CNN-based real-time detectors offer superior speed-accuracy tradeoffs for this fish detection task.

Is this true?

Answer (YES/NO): YES